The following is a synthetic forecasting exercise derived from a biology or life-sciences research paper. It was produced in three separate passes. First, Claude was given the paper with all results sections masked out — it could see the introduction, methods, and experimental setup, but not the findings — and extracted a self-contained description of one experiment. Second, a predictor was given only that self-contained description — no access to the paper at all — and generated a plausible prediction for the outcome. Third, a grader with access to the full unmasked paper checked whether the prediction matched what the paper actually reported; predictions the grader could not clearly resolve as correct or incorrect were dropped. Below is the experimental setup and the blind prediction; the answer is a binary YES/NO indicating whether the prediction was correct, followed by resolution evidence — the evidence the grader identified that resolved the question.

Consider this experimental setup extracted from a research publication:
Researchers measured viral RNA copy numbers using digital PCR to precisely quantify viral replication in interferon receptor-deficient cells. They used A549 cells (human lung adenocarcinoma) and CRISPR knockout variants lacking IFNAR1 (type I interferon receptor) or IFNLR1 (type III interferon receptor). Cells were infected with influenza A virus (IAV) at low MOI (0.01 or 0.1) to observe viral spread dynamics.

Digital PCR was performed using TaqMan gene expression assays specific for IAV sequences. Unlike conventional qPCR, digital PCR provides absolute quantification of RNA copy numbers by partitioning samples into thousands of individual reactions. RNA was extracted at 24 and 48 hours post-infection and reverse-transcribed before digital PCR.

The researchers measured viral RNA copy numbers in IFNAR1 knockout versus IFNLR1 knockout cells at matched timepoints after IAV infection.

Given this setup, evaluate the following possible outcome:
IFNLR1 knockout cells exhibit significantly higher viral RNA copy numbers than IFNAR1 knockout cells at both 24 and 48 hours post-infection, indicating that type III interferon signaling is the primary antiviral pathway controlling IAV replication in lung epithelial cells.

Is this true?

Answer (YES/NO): NO